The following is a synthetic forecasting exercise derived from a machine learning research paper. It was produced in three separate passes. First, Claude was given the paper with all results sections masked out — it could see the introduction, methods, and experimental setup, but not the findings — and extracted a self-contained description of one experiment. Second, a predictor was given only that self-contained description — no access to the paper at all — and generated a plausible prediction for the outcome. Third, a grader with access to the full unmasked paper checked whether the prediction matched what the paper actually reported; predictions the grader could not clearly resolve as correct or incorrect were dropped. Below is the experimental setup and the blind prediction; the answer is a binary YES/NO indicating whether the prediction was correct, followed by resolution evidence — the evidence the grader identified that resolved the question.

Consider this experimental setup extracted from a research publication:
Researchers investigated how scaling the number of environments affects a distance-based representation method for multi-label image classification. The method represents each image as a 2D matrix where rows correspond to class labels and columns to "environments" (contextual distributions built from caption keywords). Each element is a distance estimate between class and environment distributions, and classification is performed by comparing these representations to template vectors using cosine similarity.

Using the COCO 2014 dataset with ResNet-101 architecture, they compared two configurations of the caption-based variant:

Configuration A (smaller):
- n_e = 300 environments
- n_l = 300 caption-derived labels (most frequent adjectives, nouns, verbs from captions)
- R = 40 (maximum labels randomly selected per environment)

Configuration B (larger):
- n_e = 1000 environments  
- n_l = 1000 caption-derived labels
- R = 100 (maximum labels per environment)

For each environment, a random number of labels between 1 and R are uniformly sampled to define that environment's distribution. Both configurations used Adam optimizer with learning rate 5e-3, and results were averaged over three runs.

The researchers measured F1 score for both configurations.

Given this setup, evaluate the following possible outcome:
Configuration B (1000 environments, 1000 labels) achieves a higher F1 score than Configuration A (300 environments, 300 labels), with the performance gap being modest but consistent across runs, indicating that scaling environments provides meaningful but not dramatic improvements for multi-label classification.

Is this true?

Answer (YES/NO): YES